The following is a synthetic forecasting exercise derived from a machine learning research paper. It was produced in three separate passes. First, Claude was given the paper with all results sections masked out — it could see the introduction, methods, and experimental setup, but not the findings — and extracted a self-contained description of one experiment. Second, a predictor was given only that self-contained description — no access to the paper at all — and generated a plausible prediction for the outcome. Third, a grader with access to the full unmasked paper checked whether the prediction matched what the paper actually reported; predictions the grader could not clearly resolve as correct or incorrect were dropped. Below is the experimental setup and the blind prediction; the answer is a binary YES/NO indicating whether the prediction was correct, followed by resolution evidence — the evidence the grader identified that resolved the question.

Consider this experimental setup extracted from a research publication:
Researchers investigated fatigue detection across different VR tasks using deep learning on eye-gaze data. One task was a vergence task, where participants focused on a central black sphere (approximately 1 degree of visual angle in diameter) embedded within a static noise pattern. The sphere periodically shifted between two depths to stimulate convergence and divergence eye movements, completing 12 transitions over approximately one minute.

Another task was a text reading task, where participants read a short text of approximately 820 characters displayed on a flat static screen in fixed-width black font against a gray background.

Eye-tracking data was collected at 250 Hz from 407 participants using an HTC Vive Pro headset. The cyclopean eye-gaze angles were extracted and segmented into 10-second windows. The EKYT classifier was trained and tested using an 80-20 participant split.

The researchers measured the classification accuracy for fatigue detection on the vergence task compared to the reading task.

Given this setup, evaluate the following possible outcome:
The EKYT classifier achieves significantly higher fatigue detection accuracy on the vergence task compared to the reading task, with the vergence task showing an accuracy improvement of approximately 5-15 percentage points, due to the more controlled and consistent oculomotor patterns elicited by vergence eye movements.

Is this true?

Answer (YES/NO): NO